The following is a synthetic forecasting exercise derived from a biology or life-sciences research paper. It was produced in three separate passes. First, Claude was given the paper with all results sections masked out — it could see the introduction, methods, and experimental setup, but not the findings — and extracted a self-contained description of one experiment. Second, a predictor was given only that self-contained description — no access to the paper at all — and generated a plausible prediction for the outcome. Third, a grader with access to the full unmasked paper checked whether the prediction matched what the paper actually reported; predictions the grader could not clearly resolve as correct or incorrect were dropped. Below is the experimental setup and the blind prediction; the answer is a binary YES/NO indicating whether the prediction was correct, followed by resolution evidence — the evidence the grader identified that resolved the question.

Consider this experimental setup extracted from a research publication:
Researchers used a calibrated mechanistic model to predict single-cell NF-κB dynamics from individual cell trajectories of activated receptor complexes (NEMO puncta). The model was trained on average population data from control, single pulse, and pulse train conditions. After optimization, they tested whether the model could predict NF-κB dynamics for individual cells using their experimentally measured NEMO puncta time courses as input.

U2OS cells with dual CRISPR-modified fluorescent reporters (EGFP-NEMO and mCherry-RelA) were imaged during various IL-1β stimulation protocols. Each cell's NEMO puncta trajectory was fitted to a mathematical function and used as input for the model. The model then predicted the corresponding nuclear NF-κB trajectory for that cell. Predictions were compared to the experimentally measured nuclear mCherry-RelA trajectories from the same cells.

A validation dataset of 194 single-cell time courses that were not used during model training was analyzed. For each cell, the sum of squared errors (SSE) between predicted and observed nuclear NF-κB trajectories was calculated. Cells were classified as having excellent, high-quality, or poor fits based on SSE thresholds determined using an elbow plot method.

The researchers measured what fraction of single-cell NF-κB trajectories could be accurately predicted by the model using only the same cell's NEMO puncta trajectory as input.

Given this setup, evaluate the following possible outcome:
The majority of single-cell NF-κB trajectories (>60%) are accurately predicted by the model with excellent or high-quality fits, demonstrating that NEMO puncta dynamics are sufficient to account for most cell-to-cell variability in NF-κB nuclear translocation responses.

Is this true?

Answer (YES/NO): YES